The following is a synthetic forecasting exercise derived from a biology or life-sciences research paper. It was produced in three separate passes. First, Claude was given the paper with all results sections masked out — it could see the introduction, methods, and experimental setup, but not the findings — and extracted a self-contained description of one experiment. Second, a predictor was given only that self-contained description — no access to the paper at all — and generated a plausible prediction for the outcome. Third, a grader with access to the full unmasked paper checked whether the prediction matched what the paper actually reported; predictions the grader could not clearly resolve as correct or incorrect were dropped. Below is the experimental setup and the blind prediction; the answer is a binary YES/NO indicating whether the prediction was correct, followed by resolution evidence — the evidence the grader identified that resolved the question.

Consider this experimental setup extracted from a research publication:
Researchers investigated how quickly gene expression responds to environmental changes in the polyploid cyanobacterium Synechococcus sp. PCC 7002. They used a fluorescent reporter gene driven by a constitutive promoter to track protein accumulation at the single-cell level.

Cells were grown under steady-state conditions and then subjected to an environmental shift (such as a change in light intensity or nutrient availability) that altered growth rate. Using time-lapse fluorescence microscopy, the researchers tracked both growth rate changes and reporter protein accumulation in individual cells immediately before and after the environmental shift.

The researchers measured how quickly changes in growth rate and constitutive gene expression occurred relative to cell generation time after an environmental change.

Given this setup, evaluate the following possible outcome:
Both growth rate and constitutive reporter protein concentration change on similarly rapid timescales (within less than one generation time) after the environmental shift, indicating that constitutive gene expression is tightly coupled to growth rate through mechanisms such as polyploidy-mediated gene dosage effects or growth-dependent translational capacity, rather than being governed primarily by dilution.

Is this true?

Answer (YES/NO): NO